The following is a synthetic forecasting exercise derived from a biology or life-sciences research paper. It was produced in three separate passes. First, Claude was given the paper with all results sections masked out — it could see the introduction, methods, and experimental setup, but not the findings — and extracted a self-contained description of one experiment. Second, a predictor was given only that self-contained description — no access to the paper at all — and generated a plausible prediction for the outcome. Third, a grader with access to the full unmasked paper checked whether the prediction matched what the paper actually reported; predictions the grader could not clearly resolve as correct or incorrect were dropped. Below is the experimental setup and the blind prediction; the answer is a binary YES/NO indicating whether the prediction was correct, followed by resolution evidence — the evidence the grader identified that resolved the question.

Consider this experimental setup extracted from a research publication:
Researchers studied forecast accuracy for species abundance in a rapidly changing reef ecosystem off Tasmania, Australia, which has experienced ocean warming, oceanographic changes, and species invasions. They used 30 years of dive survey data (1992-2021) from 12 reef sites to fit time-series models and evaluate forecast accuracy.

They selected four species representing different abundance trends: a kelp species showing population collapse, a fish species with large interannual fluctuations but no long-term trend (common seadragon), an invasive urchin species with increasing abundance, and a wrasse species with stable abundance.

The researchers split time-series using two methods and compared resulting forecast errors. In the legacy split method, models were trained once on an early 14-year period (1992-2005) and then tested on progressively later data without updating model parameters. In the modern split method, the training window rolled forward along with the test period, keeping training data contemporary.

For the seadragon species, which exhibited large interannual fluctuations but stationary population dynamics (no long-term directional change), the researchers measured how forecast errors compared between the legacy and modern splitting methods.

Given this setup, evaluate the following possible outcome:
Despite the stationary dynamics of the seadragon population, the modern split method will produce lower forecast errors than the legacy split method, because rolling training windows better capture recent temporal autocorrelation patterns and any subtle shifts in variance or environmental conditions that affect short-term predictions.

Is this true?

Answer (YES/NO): NO